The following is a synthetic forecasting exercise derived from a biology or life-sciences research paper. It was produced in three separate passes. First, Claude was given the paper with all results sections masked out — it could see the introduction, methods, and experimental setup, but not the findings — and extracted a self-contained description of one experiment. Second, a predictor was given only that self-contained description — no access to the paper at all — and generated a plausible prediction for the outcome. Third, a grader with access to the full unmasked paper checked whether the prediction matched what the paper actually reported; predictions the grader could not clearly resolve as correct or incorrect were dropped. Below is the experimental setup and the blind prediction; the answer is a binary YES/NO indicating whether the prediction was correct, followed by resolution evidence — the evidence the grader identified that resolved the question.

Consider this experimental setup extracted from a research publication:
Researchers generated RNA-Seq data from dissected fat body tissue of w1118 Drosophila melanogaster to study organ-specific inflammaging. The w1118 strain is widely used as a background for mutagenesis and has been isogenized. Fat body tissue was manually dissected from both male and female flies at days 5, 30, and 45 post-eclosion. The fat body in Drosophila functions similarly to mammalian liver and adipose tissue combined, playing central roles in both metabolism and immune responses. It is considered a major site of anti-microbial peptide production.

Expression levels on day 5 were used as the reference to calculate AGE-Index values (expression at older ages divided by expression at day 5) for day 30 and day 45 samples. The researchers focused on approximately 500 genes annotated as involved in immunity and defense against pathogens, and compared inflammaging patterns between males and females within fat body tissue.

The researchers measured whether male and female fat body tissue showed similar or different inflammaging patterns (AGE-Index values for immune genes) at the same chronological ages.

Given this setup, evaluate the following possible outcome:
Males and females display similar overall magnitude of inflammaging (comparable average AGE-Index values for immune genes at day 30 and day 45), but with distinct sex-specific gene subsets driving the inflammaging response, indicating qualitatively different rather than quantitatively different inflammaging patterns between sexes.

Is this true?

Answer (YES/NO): NO